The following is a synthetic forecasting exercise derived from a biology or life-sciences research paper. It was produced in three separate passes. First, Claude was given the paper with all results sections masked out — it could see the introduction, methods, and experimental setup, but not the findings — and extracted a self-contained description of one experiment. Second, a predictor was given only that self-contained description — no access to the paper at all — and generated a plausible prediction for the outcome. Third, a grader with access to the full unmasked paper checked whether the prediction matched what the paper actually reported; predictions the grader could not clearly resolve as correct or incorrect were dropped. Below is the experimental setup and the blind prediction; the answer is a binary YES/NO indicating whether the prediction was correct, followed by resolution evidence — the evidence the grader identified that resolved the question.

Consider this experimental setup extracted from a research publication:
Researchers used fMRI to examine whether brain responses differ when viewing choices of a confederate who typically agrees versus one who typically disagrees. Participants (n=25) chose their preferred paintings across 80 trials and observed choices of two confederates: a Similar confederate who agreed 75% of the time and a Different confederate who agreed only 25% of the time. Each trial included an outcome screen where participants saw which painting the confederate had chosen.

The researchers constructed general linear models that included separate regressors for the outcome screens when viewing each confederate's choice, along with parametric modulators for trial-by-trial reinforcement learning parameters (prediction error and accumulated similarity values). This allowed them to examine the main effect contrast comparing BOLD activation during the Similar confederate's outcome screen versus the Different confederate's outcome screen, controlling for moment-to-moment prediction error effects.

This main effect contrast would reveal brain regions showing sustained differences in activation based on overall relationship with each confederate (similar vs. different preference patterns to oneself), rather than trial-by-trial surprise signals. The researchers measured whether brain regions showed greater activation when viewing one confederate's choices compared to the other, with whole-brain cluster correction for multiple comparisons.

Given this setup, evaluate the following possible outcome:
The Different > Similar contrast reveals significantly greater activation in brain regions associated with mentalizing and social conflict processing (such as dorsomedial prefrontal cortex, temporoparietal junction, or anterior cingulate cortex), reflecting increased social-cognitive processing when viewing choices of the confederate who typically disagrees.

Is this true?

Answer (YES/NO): NO